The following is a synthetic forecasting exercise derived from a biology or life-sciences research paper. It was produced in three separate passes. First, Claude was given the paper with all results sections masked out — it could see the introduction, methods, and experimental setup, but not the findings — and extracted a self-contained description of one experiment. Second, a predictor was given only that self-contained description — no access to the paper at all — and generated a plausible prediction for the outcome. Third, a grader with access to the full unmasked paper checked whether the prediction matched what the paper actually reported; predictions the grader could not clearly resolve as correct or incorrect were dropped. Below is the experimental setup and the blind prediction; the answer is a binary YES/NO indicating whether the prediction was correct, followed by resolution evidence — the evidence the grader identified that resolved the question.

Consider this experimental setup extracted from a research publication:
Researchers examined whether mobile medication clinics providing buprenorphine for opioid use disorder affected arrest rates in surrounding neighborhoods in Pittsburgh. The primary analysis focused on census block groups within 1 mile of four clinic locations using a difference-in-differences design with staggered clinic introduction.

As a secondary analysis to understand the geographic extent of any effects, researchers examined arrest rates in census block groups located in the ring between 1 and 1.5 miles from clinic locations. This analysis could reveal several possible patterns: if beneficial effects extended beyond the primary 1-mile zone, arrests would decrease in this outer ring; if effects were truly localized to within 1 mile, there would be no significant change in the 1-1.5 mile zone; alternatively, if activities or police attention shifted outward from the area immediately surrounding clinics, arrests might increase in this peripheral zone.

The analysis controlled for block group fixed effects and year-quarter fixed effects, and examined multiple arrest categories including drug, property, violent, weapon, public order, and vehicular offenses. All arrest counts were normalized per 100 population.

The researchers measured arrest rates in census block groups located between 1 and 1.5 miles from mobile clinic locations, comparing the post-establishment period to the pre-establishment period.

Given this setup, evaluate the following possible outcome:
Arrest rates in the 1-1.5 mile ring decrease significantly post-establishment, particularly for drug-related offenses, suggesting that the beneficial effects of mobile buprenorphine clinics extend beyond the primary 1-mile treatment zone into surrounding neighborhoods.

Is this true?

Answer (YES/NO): NO